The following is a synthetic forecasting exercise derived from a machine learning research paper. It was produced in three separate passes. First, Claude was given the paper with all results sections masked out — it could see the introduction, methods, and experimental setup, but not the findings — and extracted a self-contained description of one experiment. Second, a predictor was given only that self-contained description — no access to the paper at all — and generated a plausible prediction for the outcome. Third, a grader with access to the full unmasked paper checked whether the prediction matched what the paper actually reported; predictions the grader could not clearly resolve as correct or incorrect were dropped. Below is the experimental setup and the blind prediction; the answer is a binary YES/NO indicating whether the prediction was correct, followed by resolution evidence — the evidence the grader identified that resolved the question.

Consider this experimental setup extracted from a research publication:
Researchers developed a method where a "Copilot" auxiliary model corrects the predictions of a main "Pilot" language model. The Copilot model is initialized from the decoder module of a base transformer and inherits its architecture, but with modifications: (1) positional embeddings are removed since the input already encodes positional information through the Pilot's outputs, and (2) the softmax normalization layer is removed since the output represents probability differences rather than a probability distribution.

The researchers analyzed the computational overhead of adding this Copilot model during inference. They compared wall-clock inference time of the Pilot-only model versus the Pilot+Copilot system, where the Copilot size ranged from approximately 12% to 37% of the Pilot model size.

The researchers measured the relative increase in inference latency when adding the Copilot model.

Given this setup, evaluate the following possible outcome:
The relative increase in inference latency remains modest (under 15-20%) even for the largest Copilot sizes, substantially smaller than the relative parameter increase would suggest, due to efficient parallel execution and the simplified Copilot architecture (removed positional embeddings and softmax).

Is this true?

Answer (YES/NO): YES